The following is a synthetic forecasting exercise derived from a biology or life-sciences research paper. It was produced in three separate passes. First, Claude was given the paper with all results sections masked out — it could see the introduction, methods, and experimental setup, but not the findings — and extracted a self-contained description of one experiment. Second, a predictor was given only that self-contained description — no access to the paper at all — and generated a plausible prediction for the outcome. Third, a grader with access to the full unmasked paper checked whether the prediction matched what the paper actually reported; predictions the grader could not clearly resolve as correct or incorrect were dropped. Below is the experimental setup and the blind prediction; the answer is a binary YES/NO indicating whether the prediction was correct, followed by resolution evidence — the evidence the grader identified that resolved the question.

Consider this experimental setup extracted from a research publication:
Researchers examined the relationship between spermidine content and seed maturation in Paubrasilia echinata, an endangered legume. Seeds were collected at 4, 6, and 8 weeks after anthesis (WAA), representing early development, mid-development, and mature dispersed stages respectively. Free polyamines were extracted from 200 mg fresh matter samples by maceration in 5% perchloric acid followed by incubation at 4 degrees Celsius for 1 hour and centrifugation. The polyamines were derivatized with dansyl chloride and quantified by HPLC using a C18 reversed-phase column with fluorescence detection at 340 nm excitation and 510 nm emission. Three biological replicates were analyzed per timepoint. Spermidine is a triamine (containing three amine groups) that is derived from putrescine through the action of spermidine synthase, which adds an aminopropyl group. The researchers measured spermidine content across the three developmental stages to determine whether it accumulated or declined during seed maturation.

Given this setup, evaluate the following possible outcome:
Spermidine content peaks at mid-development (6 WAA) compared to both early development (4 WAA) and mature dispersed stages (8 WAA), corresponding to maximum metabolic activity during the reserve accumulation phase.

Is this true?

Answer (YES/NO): NO